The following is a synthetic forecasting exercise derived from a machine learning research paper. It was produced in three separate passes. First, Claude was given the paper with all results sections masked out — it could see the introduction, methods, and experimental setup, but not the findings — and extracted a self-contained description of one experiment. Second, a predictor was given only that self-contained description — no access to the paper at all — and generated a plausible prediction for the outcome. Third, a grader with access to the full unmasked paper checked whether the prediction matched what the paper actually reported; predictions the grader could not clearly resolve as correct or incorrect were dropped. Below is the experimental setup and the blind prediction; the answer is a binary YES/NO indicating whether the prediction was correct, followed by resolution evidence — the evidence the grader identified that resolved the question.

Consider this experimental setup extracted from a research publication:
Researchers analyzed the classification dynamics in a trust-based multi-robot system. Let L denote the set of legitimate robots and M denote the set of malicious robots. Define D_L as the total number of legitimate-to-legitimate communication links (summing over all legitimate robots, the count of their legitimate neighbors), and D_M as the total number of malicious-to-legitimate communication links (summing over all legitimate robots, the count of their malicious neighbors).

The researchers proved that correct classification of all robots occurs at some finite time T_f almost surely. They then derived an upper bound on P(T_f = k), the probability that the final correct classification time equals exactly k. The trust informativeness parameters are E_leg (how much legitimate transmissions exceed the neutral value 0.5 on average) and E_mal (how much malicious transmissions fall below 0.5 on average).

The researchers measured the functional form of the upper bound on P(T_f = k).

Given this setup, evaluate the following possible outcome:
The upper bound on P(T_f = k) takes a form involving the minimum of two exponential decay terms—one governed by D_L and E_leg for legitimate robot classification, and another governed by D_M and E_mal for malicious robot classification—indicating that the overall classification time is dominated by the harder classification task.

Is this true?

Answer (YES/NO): NO